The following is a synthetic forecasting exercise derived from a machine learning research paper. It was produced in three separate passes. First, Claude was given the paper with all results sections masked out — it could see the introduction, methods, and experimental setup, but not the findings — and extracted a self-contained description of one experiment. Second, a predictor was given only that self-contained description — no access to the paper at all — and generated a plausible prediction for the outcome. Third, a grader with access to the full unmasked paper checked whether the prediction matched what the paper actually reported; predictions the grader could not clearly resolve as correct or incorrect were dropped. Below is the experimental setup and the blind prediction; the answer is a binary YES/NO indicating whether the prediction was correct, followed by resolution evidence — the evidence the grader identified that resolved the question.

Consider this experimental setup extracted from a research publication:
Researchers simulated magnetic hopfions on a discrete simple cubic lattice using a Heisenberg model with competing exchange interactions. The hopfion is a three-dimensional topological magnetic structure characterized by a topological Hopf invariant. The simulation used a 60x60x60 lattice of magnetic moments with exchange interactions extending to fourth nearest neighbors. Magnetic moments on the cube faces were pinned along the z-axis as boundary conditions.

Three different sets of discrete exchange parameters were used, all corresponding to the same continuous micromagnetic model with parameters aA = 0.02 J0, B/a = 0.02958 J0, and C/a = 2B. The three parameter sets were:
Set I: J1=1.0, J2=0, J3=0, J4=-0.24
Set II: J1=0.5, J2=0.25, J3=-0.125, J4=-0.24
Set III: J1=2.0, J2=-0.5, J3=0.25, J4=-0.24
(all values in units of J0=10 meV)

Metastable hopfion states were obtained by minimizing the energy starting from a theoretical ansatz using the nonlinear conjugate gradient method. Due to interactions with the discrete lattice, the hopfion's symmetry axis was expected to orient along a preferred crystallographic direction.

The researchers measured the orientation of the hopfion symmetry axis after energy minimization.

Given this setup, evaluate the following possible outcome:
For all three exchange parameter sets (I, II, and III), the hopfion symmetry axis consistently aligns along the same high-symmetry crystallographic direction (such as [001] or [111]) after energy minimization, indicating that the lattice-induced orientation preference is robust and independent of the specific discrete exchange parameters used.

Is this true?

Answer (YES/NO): YES